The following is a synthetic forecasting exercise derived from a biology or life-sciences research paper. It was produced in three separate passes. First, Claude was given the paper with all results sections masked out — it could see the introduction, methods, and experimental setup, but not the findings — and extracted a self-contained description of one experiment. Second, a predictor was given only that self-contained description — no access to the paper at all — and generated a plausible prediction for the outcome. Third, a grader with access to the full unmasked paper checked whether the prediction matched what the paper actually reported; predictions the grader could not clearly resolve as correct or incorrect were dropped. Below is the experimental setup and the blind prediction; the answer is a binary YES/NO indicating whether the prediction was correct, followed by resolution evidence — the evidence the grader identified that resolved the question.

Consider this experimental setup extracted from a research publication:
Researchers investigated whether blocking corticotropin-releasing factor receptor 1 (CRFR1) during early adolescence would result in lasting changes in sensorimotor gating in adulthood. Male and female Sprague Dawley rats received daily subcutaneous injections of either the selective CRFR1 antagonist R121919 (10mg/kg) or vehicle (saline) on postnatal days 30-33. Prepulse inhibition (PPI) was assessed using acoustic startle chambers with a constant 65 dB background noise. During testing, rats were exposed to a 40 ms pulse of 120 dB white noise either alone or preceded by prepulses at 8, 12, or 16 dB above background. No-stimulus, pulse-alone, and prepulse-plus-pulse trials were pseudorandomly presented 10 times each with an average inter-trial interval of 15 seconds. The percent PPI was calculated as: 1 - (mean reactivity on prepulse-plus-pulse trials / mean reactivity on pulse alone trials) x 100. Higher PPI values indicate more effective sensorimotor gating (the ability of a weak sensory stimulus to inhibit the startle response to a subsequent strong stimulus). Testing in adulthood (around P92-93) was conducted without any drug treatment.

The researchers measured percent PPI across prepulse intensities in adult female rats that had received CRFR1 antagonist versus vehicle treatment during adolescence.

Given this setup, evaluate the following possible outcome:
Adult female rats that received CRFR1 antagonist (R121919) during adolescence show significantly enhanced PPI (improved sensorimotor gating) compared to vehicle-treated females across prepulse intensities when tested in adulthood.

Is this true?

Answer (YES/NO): NO